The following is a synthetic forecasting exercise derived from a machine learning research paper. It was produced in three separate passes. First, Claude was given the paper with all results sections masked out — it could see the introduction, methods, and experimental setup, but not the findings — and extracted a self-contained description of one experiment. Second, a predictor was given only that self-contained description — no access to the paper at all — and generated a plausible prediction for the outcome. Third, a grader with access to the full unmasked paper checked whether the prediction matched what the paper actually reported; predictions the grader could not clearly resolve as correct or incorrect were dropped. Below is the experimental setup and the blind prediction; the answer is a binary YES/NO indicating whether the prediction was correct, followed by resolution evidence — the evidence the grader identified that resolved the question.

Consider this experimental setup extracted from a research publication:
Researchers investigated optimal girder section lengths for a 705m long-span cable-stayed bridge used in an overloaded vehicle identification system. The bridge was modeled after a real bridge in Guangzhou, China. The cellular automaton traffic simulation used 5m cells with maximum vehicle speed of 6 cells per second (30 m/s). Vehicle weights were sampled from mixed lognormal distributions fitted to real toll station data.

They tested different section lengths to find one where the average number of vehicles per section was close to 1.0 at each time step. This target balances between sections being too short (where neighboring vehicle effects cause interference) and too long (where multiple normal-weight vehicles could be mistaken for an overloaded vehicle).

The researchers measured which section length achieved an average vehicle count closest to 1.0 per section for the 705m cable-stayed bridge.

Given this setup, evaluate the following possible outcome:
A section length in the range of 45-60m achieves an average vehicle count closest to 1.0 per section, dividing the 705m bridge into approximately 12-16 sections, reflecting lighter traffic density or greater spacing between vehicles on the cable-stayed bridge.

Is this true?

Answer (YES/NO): YES